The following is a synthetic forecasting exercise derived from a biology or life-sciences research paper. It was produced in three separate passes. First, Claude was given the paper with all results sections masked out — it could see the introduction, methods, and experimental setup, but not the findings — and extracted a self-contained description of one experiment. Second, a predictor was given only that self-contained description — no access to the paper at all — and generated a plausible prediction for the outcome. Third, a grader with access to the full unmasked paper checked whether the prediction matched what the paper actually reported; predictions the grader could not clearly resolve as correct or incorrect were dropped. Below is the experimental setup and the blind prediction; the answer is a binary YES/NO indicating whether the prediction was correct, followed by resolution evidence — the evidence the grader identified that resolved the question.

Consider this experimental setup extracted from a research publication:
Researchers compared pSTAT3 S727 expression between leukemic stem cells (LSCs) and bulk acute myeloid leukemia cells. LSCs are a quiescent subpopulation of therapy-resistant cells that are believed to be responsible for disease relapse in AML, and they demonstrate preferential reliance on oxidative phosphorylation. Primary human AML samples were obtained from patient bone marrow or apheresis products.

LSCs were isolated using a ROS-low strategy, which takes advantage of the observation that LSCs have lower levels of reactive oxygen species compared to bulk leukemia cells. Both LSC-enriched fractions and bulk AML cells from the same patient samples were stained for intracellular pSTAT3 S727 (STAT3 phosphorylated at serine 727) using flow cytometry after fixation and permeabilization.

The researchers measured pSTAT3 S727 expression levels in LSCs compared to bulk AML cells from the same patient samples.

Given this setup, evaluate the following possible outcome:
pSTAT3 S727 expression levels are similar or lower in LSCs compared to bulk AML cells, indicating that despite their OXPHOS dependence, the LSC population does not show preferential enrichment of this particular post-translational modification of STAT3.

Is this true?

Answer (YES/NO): NO